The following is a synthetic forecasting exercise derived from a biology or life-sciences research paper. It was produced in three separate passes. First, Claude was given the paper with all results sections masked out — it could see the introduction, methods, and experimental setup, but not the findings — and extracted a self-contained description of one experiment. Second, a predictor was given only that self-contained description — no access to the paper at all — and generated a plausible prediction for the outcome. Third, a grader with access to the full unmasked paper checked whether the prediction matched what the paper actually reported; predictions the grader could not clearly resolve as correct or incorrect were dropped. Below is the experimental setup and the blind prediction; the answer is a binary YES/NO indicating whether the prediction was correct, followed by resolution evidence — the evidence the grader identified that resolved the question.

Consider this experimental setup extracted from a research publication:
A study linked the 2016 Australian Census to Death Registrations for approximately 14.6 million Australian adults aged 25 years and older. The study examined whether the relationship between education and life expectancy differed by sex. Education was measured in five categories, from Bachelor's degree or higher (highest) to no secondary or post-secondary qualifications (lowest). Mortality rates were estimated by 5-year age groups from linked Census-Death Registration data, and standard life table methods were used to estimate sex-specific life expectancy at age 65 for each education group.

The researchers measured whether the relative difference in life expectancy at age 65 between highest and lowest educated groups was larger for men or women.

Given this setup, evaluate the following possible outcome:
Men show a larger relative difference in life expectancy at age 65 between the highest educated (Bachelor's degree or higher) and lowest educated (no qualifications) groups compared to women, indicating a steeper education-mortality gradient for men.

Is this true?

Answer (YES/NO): YES